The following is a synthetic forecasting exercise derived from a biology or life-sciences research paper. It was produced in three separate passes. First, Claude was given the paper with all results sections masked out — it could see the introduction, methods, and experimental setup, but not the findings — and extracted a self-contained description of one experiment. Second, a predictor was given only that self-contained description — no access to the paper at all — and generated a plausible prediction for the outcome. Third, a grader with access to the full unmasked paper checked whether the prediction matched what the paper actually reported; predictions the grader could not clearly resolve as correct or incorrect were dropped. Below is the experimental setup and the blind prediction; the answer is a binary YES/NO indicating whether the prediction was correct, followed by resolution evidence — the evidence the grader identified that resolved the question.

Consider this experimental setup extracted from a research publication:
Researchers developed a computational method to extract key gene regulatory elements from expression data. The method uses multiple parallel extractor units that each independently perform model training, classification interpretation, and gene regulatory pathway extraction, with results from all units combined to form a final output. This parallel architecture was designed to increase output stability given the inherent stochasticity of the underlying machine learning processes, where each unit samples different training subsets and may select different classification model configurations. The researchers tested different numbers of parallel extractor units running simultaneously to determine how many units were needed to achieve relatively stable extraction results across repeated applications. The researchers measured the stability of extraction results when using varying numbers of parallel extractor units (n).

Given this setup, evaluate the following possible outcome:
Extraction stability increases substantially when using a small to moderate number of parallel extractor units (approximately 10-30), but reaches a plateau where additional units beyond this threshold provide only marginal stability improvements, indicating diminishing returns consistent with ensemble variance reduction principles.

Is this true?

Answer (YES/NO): NO